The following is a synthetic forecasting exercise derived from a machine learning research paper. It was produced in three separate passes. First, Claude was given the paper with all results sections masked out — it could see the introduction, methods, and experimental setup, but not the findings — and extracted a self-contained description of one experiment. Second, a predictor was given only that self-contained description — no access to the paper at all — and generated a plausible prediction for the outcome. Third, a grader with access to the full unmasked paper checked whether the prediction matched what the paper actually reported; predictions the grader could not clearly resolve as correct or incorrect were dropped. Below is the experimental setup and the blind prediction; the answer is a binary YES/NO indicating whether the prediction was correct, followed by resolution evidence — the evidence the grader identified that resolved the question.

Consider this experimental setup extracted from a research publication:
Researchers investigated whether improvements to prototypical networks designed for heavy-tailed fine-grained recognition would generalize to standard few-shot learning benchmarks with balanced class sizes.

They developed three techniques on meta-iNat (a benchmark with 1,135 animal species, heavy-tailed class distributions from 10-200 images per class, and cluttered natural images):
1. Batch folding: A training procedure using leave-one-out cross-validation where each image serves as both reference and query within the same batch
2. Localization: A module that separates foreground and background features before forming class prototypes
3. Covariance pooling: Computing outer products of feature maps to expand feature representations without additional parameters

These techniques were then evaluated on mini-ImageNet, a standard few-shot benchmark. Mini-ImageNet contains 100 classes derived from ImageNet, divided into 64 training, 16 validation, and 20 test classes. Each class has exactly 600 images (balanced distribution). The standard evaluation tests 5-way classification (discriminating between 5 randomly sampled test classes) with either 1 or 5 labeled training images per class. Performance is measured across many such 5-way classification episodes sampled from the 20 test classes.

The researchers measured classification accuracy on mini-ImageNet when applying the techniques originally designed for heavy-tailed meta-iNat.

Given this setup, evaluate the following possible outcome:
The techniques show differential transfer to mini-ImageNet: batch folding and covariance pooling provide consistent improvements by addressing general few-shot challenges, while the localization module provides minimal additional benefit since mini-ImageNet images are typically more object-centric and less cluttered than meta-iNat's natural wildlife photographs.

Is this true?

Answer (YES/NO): NO